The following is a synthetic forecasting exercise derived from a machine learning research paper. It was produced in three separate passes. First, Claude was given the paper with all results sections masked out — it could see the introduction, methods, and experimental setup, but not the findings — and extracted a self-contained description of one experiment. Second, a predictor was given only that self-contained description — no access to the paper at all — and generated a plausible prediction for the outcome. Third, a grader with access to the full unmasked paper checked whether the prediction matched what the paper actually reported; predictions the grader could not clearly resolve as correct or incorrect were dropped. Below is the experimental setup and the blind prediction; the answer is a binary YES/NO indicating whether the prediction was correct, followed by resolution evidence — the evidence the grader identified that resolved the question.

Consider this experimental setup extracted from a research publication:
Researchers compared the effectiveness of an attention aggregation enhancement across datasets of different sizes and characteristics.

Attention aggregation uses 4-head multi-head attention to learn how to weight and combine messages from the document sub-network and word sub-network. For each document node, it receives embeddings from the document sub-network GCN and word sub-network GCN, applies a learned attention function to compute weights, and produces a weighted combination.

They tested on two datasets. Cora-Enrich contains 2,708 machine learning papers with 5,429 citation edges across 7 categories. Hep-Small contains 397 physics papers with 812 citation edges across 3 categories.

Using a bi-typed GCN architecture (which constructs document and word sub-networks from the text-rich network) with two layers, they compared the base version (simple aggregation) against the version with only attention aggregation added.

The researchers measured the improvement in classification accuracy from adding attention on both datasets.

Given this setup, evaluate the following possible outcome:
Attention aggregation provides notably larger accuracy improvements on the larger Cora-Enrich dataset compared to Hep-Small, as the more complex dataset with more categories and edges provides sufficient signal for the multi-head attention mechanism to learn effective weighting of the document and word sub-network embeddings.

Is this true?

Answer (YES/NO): YES